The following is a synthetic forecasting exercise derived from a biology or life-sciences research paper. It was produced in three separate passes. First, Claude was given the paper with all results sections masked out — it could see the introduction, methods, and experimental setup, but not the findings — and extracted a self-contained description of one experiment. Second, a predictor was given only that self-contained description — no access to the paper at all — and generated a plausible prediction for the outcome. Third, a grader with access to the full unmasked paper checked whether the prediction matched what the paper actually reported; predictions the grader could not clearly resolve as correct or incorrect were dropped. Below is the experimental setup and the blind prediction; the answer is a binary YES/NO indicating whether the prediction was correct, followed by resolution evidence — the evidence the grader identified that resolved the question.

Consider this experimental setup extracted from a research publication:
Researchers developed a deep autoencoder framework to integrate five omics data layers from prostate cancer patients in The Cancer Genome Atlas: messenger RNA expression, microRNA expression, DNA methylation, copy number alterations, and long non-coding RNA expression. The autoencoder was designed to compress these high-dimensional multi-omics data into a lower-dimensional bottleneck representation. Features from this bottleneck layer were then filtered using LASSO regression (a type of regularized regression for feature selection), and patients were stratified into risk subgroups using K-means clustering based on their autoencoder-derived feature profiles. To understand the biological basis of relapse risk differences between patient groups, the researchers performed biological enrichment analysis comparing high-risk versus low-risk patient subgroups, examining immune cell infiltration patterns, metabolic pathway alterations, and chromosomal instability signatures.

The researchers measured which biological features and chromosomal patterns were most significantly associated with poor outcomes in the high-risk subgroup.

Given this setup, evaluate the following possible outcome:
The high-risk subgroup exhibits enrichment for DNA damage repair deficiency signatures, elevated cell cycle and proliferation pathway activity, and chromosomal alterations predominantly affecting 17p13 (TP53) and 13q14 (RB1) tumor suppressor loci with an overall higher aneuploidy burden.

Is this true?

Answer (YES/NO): NO